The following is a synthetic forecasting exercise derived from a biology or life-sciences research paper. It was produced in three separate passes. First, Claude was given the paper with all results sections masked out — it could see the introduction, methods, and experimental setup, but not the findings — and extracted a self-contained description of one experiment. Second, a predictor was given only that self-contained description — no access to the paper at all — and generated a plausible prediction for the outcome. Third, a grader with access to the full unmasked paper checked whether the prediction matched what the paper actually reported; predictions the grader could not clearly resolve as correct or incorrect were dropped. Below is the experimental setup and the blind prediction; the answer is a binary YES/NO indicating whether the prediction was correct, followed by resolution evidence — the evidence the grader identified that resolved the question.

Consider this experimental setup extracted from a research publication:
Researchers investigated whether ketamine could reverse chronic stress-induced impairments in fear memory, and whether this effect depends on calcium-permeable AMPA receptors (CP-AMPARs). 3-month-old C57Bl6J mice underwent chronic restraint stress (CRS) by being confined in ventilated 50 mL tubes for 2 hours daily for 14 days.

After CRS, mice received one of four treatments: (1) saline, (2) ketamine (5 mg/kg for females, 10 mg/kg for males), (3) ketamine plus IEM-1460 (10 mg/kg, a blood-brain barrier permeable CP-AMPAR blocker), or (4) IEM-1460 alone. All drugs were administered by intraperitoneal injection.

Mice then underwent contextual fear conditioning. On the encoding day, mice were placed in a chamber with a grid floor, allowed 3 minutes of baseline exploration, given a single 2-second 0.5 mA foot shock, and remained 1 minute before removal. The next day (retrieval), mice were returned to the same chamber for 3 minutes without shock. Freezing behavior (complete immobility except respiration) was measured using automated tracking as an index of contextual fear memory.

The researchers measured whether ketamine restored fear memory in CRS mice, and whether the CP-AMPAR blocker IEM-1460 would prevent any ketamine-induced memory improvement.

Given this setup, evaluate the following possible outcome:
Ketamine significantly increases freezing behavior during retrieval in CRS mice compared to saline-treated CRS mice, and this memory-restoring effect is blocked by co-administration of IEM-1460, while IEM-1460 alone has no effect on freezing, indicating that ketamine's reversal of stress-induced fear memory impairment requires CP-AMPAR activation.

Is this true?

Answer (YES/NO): NO